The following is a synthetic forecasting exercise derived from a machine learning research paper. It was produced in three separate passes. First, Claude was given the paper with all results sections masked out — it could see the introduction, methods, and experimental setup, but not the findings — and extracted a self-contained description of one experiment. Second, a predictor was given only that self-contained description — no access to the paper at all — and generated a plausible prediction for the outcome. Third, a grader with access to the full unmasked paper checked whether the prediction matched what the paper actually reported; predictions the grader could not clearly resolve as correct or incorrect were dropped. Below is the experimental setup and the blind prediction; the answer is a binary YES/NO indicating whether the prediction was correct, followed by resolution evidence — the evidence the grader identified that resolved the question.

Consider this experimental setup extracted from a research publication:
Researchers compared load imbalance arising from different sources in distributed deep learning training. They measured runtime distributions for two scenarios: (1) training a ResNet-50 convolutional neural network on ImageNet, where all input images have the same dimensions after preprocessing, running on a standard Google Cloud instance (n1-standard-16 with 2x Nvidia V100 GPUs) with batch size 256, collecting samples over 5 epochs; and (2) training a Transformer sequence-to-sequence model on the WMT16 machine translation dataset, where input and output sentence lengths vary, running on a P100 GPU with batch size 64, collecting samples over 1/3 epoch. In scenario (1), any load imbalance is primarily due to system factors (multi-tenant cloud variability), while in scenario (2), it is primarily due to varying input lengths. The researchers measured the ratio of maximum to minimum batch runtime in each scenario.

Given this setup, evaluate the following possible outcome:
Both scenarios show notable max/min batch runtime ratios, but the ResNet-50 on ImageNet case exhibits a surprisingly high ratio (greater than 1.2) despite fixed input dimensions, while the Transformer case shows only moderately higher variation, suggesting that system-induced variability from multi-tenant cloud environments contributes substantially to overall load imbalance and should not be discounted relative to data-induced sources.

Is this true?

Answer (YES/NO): NO